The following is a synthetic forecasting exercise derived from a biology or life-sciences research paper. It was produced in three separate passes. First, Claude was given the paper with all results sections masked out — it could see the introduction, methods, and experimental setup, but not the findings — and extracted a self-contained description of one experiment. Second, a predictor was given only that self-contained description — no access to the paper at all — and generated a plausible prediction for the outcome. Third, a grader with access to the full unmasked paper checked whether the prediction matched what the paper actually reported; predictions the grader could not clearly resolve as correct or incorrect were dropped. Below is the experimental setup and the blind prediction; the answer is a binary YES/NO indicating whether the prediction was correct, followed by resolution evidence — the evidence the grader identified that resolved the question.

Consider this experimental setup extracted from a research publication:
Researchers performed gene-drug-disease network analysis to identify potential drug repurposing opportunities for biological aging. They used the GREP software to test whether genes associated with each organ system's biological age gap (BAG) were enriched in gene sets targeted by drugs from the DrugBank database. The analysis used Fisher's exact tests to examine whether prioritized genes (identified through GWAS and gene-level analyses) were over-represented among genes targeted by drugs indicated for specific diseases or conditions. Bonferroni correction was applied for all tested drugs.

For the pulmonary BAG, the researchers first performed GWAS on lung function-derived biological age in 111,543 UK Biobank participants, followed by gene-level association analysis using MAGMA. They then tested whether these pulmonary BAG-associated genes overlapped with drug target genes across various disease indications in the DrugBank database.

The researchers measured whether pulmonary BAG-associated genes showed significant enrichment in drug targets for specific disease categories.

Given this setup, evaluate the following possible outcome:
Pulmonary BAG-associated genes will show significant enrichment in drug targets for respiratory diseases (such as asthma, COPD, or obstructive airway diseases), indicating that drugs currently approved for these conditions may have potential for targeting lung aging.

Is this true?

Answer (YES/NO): NO